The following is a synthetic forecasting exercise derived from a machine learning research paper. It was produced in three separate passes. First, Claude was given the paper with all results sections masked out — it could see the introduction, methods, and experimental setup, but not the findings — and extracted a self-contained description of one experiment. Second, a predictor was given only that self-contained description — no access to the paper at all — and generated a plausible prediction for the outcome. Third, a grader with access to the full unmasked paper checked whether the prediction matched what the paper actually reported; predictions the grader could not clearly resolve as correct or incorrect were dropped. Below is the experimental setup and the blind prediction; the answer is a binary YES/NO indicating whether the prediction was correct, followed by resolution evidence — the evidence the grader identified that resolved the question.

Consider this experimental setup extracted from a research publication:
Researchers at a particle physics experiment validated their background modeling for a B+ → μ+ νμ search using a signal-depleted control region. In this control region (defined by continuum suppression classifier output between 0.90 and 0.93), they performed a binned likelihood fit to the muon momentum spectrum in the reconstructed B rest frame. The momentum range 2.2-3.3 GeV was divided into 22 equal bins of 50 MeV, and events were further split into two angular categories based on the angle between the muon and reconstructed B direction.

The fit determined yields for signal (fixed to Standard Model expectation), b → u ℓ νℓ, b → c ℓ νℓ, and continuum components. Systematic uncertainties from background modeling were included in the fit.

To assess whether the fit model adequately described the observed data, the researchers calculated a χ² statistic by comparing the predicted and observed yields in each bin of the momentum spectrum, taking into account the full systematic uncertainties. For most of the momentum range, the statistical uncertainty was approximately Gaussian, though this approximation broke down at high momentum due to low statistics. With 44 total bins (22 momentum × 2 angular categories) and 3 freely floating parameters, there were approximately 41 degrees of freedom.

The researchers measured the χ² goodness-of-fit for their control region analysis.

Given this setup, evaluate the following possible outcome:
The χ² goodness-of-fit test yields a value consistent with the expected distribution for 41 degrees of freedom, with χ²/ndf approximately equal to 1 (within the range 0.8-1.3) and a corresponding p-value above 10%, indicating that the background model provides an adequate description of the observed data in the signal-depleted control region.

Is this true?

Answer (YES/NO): NO